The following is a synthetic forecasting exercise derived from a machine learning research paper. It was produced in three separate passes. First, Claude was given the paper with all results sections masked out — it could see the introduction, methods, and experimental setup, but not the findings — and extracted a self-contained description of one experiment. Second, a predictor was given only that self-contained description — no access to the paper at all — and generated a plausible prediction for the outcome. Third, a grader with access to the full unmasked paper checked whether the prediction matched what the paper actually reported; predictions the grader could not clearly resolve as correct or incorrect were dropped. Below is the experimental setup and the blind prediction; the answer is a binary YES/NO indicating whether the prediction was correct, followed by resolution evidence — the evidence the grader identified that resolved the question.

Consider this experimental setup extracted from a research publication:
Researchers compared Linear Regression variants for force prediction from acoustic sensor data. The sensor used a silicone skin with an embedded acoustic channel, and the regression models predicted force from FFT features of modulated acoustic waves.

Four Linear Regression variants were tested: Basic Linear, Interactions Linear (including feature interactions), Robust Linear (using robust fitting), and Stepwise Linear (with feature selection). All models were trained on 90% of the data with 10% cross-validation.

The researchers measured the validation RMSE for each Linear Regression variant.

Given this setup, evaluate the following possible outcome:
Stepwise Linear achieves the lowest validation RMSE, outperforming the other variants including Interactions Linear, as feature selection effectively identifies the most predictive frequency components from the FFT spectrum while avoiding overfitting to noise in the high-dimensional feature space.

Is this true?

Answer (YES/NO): NO